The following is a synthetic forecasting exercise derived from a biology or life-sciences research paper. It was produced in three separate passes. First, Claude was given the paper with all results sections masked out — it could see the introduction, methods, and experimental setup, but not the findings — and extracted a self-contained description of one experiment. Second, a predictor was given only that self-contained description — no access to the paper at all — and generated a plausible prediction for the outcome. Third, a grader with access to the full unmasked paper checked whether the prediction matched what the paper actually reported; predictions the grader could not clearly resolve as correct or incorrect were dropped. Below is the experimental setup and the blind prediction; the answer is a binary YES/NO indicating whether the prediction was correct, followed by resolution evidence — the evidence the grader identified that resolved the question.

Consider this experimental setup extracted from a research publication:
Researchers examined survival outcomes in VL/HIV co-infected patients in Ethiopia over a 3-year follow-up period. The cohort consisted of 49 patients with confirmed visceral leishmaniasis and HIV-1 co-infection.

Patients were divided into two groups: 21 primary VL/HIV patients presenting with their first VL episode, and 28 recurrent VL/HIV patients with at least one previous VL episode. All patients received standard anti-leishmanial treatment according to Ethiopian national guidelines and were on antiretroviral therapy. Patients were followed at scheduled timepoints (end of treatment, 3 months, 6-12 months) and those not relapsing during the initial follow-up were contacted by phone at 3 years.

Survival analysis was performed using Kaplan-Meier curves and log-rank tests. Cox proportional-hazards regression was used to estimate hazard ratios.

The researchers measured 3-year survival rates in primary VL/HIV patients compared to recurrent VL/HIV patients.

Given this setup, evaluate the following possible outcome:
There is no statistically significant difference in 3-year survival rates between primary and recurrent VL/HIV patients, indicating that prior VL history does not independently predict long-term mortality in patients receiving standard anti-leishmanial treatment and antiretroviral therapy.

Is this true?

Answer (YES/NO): YES